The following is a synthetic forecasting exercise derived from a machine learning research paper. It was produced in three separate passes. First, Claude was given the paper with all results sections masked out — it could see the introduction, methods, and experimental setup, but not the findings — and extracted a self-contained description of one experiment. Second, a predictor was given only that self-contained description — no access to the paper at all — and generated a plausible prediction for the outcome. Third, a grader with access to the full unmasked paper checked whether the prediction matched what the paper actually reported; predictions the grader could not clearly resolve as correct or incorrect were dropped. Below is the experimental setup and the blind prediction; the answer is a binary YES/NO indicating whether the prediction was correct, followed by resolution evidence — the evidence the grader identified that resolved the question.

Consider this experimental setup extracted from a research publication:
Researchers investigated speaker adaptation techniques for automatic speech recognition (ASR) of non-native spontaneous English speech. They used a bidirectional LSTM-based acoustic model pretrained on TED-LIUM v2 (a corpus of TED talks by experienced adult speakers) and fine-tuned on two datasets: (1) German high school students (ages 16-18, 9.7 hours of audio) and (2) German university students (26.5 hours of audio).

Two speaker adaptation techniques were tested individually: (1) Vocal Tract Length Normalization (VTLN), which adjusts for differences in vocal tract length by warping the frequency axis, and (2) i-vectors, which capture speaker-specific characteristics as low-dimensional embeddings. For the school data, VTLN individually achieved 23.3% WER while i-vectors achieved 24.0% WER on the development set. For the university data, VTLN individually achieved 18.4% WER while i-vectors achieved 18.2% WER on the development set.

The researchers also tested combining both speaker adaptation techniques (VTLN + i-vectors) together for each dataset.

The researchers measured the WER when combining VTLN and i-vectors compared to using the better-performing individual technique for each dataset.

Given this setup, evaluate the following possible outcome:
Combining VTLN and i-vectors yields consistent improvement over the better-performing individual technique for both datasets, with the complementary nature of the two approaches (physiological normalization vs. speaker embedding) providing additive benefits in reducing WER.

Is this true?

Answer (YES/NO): NO